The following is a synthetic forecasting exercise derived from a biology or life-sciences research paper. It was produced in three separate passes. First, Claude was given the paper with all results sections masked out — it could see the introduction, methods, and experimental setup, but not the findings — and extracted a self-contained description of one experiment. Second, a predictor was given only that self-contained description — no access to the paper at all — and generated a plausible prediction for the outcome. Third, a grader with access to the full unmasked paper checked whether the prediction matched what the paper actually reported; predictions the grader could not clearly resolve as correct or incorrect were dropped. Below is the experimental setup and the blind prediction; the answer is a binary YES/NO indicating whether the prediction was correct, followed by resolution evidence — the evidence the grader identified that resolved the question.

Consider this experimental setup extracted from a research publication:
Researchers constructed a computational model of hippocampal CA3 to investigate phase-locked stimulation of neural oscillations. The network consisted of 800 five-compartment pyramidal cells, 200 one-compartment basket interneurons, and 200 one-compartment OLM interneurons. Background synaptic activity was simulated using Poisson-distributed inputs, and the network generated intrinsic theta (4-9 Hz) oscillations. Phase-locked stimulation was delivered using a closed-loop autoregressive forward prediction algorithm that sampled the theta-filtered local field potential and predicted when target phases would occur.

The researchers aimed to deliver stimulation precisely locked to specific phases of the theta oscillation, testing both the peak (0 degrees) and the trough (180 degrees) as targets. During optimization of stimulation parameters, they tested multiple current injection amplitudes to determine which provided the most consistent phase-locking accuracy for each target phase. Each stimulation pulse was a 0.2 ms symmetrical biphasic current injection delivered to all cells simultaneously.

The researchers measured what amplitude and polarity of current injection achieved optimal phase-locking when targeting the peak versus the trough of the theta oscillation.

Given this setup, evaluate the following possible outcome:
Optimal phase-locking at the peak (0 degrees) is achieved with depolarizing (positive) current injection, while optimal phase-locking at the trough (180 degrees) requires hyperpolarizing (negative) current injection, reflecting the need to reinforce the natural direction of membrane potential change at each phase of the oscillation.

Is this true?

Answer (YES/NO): NO